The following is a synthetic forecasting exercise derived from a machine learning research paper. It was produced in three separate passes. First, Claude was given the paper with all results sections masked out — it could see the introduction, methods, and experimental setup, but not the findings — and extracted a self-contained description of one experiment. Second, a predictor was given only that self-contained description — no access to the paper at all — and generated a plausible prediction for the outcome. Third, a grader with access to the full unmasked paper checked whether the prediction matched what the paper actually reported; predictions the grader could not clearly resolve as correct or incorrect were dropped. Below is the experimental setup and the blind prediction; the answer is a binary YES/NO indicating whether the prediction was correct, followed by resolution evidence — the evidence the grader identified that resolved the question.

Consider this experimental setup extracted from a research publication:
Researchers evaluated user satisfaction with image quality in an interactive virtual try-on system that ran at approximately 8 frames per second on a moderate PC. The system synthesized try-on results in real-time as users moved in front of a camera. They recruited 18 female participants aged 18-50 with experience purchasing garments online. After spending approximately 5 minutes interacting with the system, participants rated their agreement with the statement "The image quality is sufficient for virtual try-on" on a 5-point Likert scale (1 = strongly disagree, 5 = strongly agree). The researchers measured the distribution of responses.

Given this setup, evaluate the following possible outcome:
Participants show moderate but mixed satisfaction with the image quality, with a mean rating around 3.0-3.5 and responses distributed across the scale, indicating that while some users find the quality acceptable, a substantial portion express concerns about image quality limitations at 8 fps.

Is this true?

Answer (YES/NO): NO